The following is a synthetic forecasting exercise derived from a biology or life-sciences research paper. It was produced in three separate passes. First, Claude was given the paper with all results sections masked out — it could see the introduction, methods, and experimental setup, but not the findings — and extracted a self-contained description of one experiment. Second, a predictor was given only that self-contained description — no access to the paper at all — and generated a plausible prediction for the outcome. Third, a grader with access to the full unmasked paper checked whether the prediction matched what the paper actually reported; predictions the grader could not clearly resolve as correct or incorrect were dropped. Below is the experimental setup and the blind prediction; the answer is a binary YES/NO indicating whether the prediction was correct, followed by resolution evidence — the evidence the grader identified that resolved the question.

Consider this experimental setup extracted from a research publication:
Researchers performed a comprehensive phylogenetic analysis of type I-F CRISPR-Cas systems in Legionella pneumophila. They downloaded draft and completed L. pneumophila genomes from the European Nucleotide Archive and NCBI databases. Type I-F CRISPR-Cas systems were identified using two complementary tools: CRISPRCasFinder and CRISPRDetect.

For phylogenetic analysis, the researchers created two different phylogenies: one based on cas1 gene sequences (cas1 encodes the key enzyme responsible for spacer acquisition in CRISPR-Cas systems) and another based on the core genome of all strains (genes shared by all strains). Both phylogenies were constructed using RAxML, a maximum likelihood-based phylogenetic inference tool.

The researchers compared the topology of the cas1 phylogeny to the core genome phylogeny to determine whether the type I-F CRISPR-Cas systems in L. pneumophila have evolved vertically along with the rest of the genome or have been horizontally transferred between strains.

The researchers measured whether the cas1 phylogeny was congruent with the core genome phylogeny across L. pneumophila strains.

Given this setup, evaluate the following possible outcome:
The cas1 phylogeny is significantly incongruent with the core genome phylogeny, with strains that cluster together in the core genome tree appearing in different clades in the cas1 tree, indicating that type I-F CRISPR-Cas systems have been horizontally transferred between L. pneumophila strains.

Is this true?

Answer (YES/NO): YES